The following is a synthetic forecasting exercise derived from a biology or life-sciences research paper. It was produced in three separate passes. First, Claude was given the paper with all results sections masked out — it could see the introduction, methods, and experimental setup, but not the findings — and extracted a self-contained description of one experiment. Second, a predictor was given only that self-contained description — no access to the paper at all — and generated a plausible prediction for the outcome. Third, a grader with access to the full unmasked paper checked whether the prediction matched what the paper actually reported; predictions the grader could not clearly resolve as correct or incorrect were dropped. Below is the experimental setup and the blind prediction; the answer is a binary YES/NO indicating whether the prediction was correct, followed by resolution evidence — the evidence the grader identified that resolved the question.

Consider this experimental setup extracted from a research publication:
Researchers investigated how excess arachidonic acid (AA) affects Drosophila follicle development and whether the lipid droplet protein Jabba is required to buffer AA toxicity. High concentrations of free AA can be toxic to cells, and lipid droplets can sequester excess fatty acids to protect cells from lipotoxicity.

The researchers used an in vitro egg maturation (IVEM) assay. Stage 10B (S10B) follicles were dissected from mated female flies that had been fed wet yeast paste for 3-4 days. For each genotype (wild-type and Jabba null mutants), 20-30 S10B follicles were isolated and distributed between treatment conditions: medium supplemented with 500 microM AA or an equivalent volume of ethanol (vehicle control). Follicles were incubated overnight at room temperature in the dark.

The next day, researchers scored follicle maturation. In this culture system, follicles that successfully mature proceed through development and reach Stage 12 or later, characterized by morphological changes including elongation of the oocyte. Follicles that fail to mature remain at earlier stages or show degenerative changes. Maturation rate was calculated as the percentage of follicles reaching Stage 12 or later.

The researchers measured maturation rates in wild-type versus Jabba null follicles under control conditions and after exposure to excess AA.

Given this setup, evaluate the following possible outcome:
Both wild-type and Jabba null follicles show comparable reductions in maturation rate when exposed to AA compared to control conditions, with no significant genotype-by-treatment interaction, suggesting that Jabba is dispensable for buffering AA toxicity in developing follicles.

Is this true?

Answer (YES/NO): YES